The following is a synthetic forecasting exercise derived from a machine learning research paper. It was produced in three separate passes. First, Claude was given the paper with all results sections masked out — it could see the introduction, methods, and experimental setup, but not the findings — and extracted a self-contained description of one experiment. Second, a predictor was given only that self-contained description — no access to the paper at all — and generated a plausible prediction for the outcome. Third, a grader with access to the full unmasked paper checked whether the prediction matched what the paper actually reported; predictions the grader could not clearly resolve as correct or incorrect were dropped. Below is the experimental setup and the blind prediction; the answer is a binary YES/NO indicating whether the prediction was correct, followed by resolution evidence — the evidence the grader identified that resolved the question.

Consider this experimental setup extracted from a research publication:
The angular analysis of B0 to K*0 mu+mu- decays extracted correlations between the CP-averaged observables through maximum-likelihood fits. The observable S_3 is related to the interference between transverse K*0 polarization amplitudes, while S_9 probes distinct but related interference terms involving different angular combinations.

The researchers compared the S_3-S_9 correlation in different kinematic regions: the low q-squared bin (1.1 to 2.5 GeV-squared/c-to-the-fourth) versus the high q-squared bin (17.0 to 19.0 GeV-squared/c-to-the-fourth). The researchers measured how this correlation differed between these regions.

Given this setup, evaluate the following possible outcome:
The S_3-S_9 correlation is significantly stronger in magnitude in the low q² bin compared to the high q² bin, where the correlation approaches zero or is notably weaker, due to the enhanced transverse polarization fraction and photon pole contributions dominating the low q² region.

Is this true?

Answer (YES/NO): YES